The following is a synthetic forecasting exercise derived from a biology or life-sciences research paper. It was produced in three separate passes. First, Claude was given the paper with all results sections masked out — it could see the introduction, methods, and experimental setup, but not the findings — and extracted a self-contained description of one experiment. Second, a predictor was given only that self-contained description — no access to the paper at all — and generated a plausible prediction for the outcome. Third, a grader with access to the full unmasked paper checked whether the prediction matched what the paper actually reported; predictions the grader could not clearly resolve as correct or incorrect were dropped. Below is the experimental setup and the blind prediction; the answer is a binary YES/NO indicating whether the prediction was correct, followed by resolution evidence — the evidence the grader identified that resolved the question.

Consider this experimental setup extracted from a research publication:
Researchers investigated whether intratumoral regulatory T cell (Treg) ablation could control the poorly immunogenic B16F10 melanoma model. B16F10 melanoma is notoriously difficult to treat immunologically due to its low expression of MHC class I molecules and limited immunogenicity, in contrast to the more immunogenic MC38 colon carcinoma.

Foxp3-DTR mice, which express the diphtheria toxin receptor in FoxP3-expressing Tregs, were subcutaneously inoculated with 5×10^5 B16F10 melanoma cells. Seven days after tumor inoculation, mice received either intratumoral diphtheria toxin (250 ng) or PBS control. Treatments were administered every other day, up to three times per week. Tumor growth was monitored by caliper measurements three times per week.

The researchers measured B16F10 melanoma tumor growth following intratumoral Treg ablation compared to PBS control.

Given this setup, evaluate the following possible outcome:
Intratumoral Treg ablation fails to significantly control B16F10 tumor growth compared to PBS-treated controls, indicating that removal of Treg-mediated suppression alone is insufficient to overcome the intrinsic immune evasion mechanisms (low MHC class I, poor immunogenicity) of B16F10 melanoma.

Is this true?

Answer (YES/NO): NO